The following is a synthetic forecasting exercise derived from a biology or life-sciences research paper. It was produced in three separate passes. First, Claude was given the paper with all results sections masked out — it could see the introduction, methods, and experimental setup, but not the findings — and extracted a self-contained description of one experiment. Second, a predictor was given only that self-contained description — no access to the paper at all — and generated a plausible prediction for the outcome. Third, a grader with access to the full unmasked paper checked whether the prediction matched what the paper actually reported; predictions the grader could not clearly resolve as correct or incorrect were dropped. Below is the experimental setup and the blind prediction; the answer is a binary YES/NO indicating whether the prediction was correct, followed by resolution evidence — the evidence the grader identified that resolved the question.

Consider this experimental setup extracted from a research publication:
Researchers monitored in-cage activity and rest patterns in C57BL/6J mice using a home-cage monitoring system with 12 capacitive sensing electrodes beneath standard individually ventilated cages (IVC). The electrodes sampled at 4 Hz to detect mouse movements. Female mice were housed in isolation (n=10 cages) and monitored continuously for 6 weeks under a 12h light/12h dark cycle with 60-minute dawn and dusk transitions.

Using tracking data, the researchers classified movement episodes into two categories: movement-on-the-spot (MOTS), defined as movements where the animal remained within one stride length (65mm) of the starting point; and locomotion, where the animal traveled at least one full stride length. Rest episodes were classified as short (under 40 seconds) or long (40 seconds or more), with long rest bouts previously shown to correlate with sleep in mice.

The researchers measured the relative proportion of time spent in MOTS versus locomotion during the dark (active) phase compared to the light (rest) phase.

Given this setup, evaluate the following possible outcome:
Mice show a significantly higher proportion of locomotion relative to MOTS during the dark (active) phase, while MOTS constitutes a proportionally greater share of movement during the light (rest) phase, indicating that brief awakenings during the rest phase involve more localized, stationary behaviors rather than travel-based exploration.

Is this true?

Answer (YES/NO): YES